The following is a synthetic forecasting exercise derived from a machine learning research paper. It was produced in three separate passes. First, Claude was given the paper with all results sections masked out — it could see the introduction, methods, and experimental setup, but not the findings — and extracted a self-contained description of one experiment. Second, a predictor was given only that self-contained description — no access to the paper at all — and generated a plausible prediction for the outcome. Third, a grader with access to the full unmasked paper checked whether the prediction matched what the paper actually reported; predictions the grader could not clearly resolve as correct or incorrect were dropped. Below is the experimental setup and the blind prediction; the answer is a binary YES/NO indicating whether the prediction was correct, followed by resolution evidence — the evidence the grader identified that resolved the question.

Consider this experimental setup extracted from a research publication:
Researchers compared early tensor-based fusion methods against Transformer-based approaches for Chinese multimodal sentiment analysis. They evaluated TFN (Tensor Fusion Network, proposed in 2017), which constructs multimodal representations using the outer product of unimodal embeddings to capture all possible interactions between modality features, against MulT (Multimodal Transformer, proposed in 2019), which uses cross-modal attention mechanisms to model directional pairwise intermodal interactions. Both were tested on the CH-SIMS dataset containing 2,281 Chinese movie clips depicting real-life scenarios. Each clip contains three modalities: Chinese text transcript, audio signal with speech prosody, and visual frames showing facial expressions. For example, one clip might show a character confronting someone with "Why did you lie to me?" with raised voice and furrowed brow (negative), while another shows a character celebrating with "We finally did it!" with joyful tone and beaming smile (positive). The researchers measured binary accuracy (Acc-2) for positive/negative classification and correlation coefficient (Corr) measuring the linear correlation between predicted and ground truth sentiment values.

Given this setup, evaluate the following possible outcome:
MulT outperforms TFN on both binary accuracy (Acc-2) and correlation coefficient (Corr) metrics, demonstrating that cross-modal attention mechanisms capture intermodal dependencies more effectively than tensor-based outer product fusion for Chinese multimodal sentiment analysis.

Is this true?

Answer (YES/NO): NO